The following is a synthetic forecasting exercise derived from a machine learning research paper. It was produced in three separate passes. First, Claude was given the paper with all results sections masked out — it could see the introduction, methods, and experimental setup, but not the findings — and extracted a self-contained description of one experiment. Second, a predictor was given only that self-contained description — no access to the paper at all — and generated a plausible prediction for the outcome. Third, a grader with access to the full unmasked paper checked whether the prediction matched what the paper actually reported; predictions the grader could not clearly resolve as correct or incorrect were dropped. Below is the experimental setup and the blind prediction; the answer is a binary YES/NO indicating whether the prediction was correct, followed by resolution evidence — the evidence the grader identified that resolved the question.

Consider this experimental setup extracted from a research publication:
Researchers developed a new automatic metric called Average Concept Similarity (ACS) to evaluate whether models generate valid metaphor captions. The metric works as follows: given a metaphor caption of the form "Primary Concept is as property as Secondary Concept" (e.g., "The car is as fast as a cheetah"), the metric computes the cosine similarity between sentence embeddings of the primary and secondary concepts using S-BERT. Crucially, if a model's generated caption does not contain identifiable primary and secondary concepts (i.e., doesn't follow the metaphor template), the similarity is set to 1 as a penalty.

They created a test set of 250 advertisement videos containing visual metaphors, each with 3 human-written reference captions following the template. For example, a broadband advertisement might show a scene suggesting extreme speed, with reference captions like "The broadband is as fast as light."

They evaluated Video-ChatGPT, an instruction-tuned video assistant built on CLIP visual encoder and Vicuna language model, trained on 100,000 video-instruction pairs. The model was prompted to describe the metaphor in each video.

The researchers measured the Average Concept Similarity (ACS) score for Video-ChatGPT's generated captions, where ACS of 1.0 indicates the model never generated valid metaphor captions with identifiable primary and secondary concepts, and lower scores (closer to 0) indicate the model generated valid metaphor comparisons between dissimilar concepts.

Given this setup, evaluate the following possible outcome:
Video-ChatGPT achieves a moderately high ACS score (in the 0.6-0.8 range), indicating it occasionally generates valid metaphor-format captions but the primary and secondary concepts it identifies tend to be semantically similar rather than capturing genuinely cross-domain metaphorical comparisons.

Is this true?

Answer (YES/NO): NO